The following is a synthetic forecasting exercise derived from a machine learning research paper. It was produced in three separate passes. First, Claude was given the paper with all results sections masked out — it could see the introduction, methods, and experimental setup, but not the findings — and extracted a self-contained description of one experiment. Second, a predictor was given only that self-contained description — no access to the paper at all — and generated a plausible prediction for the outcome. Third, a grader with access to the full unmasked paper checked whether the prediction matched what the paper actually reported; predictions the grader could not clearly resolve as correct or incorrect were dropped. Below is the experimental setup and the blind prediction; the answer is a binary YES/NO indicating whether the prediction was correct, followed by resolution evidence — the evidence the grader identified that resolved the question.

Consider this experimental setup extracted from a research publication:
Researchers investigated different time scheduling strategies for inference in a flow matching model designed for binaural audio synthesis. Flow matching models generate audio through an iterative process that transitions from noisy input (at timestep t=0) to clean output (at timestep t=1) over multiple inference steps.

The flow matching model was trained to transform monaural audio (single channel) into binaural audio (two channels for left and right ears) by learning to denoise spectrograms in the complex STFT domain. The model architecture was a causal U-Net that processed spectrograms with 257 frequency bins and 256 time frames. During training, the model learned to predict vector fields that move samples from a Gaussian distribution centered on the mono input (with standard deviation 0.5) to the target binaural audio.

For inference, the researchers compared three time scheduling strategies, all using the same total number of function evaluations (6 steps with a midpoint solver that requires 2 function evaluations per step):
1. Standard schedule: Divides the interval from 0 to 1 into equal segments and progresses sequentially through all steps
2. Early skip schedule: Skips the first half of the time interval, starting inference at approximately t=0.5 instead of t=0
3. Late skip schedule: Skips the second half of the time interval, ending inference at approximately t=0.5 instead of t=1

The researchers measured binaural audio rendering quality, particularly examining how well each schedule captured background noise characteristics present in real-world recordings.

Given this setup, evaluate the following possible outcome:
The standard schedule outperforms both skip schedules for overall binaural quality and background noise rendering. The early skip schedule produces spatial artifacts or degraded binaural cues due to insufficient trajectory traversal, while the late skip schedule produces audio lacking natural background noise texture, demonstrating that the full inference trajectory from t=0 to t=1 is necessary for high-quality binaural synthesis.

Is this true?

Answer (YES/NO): NO